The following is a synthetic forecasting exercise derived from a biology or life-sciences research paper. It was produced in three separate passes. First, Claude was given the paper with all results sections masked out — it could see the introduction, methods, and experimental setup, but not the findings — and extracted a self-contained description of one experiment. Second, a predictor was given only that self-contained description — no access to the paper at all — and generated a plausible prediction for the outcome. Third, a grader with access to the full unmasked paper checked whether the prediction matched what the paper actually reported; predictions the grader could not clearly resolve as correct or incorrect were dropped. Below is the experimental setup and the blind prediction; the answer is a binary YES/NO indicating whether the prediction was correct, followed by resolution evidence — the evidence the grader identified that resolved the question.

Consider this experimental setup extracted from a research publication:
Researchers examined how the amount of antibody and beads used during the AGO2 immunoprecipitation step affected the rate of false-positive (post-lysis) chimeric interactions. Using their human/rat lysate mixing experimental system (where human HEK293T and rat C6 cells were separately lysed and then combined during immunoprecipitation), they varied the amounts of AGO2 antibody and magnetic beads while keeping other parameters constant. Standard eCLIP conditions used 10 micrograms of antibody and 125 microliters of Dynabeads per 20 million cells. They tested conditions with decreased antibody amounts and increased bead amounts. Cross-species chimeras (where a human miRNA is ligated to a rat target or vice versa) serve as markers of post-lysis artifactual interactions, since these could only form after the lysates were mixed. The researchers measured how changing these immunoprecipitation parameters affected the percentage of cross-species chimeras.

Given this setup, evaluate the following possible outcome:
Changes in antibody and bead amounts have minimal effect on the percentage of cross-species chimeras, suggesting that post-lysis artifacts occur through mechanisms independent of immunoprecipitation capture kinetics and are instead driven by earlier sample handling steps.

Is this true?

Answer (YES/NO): NO